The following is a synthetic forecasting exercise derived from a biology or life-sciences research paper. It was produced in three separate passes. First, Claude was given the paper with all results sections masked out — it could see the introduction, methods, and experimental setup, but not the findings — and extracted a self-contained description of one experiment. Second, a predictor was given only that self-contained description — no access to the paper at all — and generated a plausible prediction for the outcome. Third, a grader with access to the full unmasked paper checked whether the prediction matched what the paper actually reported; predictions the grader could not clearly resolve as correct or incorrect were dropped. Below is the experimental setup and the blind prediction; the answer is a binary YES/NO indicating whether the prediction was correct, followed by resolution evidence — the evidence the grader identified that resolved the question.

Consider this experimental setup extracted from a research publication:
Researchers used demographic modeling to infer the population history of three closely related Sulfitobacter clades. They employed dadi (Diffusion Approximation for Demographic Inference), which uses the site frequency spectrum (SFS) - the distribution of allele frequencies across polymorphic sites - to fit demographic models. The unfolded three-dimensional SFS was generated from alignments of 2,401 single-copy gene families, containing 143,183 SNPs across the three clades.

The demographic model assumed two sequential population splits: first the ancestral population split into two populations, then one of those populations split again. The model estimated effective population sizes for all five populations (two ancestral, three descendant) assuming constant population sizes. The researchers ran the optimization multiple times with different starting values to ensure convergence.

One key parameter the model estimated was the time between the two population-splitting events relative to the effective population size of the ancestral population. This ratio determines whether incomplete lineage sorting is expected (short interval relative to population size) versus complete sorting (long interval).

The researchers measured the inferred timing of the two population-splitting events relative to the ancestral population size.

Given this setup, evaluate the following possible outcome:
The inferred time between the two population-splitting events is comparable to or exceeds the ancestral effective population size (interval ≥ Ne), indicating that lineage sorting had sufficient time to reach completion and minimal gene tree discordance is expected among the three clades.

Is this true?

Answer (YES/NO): NO